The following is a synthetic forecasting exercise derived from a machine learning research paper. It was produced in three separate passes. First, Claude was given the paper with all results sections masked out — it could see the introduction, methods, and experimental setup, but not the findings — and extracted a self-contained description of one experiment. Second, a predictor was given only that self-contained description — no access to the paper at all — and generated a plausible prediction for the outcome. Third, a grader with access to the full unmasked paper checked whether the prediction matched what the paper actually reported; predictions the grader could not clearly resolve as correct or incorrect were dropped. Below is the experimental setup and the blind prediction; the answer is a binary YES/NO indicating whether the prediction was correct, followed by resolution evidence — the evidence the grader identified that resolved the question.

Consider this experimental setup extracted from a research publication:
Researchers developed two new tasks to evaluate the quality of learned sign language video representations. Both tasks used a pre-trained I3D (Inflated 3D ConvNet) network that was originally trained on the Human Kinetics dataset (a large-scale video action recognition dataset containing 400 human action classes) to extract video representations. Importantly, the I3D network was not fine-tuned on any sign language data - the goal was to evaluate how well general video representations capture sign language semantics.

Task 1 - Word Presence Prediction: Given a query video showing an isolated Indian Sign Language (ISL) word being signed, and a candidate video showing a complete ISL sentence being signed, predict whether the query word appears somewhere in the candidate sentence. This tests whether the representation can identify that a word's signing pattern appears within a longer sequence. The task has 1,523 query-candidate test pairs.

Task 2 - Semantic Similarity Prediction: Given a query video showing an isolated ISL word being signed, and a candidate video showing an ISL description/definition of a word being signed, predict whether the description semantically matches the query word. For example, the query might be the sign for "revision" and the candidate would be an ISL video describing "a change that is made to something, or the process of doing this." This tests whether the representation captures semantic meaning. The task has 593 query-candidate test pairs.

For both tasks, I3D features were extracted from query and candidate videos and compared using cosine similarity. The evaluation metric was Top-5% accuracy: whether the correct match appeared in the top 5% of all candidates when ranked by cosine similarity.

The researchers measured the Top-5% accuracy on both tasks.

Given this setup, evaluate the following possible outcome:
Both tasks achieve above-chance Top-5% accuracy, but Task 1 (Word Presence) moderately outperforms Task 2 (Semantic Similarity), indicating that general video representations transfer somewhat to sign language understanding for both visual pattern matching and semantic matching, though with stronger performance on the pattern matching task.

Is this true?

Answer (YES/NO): NO